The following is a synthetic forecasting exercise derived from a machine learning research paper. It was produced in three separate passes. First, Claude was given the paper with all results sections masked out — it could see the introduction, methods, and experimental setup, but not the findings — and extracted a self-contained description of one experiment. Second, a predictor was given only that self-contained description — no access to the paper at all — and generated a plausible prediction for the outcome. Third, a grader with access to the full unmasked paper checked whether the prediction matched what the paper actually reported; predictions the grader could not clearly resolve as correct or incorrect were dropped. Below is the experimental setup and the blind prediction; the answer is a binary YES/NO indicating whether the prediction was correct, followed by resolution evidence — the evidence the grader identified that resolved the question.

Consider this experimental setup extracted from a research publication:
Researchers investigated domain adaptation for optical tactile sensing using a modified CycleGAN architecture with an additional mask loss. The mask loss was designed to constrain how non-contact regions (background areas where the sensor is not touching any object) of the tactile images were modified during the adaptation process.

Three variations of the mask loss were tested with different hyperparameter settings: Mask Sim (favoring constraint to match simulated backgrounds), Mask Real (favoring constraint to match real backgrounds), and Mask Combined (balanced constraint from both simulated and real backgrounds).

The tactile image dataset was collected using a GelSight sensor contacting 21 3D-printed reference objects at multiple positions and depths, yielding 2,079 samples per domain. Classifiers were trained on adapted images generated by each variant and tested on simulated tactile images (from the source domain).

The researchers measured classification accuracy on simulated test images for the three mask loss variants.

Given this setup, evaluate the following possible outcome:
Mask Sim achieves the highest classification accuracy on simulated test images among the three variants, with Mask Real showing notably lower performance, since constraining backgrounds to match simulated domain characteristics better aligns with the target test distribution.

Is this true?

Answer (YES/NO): NO